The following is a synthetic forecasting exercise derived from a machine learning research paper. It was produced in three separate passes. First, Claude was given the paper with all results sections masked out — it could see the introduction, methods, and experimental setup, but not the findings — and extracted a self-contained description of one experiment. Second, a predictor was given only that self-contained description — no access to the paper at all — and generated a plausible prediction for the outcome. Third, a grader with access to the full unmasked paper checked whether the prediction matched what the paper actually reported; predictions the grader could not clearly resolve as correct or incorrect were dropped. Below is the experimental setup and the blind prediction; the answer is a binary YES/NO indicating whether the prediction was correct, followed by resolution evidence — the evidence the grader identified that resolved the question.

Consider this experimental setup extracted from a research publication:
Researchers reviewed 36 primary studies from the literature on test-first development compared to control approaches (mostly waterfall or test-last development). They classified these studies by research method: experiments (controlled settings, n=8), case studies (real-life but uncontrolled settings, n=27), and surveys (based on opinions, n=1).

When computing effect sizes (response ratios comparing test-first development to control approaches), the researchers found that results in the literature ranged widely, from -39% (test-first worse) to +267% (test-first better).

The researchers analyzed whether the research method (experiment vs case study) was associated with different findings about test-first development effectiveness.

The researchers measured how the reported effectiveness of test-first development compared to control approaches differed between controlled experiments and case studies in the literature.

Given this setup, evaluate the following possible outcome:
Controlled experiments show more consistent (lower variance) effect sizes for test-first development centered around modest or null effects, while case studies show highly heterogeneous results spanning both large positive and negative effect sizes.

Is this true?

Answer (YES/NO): NO